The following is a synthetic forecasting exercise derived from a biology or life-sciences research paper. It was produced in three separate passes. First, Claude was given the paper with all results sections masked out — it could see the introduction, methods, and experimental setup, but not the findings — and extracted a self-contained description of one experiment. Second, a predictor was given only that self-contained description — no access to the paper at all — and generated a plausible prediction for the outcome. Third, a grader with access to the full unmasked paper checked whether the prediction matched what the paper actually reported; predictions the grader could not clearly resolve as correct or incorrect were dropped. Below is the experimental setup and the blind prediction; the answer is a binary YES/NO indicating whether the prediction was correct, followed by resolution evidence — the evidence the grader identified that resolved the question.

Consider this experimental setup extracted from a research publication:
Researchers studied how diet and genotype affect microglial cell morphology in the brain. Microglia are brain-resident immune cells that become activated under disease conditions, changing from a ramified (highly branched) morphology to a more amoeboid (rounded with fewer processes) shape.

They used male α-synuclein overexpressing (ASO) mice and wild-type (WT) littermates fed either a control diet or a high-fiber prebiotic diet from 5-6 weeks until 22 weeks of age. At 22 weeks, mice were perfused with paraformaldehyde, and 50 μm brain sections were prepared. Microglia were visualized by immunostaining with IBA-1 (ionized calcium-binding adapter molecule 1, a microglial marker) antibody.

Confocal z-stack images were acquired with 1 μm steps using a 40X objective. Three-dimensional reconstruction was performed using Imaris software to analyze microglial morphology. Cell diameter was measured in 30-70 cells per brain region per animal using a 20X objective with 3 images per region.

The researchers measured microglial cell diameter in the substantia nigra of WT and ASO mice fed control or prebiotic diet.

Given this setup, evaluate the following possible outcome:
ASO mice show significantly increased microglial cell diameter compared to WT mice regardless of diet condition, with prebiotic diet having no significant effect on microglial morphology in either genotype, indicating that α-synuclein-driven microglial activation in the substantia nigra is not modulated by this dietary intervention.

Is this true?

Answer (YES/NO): NO